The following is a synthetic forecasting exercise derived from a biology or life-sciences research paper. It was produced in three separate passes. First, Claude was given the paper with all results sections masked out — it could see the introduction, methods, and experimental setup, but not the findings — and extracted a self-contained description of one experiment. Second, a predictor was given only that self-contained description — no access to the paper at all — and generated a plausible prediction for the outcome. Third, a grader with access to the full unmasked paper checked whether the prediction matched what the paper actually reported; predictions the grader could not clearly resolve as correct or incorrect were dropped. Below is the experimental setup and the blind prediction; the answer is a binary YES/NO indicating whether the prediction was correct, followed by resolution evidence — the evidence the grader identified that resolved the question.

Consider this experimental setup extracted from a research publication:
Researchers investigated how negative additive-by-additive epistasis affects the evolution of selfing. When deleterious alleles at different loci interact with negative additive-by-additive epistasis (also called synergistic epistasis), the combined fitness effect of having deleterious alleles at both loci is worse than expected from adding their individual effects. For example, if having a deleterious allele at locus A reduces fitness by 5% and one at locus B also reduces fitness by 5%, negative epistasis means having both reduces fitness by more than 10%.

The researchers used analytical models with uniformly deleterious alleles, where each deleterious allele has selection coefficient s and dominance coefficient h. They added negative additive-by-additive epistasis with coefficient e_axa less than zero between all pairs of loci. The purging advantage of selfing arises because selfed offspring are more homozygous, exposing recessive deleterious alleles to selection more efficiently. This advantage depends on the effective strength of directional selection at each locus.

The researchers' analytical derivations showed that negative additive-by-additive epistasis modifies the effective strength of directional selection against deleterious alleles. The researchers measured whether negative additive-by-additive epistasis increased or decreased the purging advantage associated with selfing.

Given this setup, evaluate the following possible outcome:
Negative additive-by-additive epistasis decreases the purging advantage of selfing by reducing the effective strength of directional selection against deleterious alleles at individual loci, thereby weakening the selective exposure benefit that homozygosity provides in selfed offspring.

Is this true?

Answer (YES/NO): YES